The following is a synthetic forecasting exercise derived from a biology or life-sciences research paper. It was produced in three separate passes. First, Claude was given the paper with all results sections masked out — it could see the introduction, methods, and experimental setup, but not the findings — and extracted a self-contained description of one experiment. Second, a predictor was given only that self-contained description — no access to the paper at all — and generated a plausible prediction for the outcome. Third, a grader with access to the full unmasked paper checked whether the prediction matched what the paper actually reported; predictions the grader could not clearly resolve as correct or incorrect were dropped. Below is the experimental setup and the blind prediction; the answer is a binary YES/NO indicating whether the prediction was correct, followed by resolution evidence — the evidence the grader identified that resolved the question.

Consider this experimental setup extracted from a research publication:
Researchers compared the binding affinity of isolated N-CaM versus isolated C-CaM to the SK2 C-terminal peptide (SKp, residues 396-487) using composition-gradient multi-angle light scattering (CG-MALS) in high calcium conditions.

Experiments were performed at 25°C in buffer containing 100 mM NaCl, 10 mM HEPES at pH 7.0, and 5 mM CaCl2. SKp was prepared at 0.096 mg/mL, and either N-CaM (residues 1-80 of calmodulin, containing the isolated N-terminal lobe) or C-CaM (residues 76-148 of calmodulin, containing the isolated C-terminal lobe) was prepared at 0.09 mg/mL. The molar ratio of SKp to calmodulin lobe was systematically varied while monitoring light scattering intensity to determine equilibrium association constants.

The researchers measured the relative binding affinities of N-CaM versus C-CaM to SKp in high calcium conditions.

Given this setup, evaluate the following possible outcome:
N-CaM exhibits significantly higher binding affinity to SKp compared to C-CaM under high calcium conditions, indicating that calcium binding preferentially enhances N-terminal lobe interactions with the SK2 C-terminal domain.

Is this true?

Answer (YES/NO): NO